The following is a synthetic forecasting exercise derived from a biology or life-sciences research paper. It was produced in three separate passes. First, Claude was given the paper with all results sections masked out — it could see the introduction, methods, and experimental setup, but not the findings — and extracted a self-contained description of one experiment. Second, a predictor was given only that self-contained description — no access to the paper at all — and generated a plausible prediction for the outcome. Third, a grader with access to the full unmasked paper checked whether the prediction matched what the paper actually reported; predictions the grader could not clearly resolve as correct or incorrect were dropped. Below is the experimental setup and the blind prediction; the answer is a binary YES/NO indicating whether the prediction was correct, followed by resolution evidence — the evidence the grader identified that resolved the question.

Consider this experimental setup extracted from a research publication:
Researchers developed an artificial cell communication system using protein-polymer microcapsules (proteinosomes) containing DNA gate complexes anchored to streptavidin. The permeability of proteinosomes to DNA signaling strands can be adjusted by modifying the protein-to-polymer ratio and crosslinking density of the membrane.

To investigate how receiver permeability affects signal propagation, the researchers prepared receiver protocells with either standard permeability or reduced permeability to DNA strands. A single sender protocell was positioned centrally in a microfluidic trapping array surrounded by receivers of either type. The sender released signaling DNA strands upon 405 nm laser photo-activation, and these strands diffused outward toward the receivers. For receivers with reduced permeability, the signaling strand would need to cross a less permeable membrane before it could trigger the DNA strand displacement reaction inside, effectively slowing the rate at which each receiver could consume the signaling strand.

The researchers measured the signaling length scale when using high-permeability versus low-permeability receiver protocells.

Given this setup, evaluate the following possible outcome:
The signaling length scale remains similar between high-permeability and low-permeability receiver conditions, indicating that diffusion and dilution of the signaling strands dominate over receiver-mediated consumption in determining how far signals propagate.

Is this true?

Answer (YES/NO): NO